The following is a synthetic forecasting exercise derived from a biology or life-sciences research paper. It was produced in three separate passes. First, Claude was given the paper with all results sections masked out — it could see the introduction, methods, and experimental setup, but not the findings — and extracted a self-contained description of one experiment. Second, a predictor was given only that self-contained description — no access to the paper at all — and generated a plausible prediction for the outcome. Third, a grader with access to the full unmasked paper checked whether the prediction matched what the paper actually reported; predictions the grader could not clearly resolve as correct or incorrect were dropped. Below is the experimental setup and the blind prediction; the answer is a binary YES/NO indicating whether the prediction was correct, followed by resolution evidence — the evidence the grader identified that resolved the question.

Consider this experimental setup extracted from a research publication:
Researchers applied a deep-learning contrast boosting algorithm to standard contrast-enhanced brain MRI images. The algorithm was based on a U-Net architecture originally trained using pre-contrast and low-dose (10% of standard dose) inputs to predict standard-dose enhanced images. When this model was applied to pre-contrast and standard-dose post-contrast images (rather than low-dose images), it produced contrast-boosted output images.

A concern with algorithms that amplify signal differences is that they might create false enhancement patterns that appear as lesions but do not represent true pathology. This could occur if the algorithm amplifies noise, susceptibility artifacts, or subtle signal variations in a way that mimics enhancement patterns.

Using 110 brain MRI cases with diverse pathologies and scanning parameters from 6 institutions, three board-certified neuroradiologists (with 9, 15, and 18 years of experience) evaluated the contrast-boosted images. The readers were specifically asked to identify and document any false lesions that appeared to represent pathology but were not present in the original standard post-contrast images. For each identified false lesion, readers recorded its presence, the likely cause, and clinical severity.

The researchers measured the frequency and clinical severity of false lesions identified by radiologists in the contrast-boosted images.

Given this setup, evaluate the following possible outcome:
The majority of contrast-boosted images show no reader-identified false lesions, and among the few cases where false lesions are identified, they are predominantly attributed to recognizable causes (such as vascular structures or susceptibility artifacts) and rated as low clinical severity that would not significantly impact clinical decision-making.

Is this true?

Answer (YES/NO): YES